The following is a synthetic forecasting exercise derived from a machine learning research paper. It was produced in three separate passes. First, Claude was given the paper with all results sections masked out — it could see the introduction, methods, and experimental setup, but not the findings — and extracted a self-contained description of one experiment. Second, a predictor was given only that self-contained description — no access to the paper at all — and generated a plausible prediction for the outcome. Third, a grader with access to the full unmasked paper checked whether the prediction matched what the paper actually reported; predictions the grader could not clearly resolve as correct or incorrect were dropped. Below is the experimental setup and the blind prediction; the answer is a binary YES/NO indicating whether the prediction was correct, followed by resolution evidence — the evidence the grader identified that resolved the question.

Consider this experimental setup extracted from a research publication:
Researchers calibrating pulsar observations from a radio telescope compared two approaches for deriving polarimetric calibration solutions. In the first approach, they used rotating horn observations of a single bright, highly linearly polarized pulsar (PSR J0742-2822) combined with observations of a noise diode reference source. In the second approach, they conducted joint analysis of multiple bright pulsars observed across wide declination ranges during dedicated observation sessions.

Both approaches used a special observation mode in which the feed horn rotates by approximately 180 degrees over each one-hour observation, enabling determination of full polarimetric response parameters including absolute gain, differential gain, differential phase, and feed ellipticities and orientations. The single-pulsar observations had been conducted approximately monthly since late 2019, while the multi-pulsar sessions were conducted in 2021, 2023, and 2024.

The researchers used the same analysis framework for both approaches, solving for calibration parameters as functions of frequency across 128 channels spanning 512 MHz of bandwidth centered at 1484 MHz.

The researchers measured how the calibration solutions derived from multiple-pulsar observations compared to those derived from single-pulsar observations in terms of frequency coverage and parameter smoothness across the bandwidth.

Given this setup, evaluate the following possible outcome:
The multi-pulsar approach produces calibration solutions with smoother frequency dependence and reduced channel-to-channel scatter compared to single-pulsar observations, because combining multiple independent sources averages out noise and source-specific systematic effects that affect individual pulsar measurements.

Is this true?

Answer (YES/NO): YES